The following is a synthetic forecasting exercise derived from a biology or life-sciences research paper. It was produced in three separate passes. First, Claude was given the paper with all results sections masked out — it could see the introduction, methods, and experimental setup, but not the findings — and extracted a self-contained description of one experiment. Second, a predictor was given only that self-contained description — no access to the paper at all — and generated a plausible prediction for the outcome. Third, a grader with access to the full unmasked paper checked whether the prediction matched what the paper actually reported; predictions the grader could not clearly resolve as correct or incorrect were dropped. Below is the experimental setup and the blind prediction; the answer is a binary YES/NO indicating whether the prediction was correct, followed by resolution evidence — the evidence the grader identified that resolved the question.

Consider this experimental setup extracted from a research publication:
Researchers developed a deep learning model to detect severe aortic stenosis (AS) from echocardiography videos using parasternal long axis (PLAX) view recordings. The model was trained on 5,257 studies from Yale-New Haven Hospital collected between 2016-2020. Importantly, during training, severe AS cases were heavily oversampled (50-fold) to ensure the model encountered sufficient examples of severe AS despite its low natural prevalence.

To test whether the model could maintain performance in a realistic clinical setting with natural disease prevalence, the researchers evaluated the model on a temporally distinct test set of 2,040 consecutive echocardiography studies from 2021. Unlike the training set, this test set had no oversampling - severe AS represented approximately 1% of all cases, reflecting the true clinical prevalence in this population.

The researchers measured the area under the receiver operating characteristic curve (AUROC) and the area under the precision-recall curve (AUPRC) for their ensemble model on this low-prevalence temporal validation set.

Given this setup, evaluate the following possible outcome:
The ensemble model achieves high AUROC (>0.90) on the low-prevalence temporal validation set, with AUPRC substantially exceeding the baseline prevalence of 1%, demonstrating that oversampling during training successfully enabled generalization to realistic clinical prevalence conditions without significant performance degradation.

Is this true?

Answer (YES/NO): YES